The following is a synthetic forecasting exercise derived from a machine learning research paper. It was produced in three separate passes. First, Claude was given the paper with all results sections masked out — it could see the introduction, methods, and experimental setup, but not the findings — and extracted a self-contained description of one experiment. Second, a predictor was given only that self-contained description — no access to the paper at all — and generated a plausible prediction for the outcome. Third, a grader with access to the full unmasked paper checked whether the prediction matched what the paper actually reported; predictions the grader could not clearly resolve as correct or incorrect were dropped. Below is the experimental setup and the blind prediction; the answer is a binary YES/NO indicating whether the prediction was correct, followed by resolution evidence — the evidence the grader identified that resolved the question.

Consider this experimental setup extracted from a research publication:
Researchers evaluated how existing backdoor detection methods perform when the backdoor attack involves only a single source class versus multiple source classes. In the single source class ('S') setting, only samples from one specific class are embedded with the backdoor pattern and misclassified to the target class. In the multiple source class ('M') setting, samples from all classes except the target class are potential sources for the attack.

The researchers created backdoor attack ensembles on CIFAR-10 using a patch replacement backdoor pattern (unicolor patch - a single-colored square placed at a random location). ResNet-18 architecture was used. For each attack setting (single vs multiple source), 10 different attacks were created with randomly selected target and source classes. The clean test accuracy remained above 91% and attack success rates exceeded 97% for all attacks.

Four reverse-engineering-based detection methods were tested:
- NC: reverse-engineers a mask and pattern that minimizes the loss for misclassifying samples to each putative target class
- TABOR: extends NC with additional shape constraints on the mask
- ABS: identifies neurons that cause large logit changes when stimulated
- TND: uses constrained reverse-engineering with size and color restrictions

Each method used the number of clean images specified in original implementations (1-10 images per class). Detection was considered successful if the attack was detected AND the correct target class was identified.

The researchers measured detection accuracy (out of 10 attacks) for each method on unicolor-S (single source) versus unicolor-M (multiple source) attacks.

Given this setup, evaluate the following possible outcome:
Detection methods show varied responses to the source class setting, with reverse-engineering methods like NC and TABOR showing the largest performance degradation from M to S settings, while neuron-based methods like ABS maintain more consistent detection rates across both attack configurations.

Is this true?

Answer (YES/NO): NO